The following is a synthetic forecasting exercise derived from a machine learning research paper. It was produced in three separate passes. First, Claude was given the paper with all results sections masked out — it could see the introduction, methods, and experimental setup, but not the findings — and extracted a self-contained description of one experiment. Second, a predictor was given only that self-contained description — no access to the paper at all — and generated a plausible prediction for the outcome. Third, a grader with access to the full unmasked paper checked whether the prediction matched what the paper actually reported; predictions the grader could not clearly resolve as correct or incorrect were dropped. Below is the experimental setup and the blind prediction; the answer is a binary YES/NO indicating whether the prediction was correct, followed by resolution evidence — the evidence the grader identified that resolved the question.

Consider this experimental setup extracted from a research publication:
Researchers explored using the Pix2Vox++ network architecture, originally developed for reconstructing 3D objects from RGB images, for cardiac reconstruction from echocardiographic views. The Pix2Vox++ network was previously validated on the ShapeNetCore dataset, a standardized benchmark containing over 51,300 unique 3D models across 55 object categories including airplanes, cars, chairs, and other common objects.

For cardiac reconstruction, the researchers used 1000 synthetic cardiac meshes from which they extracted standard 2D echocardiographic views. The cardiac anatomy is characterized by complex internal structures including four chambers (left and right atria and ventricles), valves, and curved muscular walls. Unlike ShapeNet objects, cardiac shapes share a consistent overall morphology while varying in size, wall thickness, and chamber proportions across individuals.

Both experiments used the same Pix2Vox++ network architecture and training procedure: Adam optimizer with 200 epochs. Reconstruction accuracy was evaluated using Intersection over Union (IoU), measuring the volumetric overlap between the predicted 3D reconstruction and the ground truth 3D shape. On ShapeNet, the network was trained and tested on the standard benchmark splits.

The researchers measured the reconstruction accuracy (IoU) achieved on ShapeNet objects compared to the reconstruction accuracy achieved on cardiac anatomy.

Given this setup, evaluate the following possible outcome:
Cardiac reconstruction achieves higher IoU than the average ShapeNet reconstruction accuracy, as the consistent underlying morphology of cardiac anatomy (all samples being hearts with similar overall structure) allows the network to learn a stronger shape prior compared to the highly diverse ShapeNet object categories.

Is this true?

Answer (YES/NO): YES